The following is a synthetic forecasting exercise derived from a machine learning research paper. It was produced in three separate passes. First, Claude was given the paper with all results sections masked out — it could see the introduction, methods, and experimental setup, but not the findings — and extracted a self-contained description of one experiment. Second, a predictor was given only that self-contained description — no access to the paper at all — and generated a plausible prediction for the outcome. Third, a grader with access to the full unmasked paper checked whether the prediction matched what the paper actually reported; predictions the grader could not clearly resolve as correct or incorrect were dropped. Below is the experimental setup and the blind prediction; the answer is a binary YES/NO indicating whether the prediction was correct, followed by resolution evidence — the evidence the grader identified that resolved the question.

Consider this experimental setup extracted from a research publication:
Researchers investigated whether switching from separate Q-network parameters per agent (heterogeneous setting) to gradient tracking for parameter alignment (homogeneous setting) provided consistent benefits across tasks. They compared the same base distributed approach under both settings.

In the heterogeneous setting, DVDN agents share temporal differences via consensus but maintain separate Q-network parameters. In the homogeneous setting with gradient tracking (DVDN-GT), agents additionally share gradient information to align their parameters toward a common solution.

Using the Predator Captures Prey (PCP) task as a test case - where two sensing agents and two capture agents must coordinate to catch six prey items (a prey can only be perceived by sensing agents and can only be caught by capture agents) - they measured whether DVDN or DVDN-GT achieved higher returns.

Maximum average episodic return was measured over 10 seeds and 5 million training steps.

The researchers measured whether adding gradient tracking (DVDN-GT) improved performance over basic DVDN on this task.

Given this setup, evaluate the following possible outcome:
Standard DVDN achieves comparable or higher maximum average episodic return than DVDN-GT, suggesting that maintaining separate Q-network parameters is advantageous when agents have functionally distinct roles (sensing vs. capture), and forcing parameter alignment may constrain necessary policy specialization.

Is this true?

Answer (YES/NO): YES